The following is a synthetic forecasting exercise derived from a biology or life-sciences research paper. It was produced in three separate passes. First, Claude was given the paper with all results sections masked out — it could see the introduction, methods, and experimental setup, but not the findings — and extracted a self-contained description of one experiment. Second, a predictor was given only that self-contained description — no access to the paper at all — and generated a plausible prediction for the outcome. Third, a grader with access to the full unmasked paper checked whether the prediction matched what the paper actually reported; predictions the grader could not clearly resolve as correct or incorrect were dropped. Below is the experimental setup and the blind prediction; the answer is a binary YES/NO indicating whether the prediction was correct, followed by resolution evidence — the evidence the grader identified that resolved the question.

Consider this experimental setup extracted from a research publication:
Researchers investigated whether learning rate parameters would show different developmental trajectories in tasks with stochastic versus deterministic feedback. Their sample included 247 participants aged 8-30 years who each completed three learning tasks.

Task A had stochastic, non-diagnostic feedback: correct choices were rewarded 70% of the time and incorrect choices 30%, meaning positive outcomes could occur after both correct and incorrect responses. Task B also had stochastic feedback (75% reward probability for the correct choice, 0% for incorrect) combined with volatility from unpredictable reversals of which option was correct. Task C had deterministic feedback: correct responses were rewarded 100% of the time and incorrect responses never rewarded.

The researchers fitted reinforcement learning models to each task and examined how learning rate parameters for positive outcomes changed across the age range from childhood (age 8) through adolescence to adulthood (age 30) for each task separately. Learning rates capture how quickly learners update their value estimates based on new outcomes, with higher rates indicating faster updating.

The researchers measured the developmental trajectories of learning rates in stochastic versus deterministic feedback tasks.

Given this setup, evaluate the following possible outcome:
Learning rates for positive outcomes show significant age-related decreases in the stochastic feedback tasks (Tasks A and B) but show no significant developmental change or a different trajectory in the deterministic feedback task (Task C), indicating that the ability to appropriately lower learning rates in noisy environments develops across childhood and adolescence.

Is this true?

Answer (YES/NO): NO